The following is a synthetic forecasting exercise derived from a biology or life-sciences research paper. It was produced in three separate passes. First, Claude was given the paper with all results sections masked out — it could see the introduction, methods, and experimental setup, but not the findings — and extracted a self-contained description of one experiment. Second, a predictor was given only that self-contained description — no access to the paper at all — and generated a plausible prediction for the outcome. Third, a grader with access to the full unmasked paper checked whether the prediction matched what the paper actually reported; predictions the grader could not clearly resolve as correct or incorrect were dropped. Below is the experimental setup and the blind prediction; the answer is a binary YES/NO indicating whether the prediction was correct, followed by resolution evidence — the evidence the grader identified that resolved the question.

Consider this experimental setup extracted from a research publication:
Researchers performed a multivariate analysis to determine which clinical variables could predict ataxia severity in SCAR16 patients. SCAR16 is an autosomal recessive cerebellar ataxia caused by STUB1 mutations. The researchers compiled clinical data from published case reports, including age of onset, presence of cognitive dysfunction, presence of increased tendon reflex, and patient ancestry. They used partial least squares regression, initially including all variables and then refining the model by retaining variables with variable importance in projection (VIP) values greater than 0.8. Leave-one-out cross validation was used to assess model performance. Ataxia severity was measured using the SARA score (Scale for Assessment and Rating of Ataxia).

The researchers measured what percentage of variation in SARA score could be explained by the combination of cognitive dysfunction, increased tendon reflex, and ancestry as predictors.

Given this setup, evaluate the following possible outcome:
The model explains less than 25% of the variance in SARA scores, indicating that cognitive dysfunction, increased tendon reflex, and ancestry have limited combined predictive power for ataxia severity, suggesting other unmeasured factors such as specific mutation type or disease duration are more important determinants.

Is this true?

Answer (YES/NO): NO